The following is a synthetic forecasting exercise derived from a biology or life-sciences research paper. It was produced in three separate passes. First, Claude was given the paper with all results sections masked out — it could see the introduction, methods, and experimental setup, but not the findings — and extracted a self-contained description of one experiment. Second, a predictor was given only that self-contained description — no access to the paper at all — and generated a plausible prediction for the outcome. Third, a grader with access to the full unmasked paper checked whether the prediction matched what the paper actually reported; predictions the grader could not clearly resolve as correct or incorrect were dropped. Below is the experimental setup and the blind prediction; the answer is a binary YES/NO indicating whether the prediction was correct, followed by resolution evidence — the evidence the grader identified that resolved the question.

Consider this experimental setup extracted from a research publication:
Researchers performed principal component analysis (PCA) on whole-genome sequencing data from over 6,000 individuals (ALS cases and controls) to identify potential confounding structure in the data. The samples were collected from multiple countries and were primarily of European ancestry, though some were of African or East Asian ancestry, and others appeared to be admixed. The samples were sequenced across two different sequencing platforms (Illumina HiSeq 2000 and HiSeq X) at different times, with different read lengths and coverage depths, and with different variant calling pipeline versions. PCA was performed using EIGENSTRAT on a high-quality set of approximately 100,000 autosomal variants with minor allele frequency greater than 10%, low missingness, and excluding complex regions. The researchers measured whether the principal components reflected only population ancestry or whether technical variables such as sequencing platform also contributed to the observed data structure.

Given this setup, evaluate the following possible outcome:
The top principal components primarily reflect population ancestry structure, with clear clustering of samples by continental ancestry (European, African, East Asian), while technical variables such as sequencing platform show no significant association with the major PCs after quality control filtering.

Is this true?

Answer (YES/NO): NO